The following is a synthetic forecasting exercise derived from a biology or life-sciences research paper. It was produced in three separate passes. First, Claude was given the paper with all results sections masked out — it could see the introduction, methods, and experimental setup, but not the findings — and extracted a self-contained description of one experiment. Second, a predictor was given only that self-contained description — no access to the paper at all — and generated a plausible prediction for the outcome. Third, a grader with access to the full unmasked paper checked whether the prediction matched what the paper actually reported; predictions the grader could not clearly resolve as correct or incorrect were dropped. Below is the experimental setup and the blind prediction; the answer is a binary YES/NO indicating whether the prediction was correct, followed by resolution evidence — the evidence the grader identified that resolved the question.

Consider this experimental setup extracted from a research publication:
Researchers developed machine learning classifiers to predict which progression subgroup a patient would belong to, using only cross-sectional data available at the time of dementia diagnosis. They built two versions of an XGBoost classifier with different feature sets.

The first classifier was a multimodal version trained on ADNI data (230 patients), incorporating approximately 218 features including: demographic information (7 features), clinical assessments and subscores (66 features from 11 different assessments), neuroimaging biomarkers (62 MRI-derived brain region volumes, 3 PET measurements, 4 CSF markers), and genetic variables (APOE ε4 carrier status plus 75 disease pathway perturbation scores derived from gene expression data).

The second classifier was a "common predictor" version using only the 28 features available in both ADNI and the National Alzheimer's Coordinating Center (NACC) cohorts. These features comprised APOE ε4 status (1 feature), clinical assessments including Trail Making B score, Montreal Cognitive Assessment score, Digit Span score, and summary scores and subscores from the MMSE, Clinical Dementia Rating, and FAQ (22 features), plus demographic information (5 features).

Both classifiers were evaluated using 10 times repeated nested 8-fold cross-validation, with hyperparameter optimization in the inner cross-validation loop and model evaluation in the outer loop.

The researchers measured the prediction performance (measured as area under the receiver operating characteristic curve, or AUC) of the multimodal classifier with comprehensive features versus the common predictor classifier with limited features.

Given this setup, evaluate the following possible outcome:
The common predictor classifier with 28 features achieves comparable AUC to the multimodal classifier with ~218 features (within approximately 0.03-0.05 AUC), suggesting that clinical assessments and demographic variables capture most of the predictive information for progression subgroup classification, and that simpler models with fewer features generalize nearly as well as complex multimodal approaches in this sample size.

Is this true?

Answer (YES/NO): YES